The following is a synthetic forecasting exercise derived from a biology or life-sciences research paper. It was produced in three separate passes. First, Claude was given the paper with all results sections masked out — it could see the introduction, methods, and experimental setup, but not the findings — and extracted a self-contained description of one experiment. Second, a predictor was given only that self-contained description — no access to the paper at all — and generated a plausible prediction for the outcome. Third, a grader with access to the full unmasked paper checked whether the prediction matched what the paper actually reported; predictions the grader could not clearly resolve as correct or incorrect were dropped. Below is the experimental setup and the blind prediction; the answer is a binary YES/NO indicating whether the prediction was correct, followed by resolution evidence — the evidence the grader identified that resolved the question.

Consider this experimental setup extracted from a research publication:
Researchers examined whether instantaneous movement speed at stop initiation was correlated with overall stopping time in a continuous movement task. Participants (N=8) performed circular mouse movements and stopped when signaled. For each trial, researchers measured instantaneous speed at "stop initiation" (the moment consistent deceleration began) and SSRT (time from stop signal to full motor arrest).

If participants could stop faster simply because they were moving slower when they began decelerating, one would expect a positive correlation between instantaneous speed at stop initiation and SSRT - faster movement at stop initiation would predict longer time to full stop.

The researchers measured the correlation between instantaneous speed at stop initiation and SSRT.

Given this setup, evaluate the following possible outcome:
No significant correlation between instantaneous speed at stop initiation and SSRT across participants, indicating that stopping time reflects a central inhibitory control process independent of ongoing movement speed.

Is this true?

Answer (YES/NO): YES